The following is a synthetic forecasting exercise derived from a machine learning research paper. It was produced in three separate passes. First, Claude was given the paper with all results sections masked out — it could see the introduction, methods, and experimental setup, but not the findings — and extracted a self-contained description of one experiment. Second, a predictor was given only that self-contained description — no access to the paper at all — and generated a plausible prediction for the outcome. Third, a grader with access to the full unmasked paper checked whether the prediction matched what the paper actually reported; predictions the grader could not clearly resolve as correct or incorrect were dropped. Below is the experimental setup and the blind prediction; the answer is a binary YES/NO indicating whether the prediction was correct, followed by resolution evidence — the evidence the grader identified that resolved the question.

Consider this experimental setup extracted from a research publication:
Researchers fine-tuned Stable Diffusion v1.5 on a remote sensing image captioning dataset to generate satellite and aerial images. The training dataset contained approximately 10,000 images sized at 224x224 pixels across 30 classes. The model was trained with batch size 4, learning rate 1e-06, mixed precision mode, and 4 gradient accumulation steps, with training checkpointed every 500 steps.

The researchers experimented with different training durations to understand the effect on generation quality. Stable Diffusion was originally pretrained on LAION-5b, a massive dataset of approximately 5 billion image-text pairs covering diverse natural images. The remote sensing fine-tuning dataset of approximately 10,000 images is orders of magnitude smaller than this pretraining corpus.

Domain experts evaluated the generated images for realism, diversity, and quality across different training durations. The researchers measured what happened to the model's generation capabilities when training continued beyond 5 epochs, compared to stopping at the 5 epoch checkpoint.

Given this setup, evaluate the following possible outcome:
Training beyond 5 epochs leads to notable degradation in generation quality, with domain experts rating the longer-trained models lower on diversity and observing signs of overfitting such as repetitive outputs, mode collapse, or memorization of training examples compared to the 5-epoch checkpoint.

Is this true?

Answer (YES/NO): NO